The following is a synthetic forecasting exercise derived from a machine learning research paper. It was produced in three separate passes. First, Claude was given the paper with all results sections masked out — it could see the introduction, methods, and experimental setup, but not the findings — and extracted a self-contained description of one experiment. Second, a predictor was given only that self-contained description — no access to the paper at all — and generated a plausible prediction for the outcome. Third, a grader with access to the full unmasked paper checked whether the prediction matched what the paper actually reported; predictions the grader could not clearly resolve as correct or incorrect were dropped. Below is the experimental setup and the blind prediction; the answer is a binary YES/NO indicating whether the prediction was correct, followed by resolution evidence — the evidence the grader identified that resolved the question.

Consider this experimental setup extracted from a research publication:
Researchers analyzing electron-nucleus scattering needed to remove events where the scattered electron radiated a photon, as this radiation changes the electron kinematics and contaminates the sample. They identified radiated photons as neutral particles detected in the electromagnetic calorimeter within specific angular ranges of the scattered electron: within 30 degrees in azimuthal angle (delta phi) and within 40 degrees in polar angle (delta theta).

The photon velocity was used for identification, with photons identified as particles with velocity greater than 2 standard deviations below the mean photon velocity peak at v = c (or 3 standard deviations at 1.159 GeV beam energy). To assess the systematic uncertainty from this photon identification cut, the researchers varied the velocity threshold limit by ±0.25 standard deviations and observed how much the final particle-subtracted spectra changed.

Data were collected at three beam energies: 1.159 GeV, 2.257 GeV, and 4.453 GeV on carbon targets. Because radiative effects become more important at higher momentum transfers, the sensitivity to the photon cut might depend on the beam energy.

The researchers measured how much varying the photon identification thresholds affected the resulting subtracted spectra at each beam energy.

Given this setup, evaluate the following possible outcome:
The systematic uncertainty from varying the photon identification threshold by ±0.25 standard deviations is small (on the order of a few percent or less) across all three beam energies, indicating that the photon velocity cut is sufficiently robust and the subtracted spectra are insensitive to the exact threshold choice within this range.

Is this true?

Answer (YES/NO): YES